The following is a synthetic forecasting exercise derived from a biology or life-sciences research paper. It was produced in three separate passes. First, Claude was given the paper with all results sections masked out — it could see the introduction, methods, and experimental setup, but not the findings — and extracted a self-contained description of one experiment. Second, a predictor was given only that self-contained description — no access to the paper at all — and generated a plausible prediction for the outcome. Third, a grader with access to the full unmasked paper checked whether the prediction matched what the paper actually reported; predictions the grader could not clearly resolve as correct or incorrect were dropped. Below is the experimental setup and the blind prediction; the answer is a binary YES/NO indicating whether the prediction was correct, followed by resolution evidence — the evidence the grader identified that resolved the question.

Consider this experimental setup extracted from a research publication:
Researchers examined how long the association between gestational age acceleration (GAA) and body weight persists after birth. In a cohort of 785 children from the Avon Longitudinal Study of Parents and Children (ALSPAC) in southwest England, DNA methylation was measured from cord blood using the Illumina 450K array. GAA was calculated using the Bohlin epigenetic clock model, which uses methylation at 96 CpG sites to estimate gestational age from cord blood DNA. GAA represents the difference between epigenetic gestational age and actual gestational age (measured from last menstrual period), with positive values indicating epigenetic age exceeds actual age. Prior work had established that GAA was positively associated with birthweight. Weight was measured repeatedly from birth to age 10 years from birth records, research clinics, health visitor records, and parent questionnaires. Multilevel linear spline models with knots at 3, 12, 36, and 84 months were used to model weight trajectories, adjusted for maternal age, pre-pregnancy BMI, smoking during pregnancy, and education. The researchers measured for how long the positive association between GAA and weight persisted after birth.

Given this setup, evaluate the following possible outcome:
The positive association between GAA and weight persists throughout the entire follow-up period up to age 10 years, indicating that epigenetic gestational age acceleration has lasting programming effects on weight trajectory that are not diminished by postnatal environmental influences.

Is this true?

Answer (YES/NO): NO